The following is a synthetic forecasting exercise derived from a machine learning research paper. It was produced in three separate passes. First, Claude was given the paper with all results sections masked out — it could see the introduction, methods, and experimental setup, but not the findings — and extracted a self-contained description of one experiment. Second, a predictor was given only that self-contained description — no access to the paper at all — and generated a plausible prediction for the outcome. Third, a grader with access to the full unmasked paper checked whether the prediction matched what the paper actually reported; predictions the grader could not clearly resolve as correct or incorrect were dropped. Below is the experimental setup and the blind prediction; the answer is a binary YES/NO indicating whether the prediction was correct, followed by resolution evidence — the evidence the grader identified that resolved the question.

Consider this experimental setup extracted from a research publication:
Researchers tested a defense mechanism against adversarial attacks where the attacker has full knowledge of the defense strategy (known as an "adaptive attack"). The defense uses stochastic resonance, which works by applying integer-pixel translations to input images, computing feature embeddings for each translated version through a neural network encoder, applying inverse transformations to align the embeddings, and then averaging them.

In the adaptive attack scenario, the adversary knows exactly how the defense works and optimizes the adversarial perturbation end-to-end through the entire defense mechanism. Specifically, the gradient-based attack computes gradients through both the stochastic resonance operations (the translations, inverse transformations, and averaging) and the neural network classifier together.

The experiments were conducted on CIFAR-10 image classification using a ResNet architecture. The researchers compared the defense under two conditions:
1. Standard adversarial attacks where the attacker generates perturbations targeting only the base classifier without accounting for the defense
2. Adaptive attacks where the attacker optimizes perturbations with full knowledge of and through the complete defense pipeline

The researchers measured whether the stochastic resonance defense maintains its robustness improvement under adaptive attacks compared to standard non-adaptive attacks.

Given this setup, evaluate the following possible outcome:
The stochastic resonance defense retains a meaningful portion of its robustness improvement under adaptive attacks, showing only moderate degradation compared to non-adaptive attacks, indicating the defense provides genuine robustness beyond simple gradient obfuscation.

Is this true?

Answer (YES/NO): YES